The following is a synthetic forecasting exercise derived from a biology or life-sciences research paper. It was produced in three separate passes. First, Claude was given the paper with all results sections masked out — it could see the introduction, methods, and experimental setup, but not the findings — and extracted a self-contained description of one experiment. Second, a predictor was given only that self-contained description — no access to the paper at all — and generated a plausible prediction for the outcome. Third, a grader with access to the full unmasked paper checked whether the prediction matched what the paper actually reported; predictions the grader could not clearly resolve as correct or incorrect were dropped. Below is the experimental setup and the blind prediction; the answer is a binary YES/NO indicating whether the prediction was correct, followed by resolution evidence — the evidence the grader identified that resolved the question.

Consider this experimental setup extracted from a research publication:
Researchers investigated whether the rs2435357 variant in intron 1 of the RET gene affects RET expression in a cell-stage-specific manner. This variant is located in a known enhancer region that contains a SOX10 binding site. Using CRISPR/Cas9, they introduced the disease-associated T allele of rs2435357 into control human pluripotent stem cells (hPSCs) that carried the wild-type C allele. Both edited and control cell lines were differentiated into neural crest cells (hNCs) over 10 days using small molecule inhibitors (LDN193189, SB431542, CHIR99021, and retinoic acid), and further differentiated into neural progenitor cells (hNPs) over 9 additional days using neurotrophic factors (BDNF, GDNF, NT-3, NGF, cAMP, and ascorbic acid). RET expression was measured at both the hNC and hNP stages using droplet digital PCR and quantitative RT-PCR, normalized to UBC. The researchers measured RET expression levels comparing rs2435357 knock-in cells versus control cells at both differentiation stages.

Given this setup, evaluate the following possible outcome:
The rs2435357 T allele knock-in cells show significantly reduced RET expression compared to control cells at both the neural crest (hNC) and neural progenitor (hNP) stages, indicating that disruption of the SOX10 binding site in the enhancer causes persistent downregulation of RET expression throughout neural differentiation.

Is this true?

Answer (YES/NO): NO